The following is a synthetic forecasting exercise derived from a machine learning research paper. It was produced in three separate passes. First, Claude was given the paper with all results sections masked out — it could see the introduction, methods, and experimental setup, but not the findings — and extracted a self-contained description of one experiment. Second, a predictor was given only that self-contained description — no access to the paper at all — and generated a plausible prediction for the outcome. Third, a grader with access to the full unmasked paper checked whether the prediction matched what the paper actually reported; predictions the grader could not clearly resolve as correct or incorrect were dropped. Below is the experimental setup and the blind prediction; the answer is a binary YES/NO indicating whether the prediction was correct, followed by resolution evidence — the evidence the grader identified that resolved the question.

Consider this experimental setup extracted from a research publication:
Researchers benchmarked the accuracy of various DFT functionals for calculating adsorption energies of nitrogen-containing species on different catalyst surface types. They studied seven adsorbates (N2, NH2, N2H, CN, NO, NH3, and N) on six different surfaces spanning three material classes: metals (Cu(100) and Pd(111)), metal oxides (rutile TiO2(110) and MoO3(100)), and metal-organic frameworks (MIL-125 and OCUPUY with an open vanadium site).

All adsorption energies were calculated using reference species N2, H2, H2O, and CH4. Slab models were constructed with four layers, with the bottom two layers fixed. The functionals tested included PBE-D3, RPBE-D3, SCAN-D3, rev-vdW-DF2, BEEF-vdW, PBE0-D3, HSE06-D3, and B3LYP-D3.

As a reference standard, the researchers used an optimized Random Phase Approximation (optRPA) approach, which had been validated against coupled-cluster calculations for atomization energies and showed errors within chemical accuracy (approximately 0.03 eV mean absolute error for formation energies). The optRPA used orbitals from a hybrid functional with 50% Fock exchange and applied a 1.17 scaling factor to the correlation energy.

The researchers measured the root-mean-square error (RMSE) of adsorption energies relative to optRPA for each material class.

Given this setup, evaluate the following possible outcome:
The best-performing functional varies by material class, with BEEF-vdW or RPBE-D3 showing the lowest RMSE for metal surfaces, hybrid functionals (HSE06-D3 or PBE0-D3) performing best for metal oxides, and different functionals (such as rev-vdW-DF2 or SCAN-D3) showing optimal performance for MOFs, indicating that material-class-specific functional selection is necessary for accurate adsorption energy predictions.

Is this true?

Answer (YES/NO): NO